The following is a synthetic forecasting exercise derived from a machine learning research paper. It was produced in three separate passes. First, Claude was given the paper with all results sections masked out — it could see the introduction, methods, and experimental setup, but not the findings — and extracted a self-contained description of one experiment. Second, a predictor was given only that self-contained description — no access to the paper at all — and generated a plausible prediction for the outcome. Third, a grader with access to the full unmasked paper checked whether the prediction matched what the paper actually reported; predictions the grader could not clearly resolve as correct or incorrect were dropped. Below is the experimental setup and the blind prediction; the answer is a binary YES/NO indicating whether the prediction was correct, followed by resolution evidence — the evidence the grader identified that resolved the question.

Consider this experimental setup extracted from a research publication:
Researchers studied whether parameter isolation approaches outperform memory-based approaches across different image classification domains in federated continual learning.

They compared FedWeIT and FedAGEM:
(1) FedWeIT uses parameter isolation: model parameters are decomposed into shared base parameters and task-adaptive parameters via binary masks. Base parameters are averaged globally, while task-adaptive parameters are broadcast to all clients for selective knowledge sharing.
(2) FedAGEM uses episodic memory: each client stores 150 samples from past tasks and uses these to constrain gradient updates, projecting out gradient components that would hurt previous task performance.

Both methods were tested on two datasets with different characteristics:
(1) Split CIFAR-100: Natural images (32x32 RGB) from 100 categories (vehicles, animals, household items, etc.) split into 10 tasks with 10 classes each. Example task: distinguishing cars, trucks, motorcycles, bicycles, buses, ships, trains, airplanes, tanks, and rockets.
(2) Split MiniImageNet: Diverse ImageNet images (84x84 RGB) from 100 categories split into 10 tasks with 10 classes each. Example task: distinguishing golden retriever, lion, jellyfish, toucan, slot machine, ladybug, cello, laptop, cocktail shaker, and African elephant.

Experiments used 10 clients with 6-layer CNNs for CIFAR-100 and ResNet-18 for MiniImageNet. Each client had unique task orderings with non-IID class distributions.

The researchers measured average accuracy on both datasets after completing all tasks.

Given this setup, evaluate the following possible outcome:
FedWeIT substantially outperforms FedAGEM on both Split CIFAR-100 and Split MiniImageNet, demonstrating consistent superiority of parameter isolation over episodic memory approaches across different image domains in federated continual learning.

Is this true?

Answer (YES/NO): NO